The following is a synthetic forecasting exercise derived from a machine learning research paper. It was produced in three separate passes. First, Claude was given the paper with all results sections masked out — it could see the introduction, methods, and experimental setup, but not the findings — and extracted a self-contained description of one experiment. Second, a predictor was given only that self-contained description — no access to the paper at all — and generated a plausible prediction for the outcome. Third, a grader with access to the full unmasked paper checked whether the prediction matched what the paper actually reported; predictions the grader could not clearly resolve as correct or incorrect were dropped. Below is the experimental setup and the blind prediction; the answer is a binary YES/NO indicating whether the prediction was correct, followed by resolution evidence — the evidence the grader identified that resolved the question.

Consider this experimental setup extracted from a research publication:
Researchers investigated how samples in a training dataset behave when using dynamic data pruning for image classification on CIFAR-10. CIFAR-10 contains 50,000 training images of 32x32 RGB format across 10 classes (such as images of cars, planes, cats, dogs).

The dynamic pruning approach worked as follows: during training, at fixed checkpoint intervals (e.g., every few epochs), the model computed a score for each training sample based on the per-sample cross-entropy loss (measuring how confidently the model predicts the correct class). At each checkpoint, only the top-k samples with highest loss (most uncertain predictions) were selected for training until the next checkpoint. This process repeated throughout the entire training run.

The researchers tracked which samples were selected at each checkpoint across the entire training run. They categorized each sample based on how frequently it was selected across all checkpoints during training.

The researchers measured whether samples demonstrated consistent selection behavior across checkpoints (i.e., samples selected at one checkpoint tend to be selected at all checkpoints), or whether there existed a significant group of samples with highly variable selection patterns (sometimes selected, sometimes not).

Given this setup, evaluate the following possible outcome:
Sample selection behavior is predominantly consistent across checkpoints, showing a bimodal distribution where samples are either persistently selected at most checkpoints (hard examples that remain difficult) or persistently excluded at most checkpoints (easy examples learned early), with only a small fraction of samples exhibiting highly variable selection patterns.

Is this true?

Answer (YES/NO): NO